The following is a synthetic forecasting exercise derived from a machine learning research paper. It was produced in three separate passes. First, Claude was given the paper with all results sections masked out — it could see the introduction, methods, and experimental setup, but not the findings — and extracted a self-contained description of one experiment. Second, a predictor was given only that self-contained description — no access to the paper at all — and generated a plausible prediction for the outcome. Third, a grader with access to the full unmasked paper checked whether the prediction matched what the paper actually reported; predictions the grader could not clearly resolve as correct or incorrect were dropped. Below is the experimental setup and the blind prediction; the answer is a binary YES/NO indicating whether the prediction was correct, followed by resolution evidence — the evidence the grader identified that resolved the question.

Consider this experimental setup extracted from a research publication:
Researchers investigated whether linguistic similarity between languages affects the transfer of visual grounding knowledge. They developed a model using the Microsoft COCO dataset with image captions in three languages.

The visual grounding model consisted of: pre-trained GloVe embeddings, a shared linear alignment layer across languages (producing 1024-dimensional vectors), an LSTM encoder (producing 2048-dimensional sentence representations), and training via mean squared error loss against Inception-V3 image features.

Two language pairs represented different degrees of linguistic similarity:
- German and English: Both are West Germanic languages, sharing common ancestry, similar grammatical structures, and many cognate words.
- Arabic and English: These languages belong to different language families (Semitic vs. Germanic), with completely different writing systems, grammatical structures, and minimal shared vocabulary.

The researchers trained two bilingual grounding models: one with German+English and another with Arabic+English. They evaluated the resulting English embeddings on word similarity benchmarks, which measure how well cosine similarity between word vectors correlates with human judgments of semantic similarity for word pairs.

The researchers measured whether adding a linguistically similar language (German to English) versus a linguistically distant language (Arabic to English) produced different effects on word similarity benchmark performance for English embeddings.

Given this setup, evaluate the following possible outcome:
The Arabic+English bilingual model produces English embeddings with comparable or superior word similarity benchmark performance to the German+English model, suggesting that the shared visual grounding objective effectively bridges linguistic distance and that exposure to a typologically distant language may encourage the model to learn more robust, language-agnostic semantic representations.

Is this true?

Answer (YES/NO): NO